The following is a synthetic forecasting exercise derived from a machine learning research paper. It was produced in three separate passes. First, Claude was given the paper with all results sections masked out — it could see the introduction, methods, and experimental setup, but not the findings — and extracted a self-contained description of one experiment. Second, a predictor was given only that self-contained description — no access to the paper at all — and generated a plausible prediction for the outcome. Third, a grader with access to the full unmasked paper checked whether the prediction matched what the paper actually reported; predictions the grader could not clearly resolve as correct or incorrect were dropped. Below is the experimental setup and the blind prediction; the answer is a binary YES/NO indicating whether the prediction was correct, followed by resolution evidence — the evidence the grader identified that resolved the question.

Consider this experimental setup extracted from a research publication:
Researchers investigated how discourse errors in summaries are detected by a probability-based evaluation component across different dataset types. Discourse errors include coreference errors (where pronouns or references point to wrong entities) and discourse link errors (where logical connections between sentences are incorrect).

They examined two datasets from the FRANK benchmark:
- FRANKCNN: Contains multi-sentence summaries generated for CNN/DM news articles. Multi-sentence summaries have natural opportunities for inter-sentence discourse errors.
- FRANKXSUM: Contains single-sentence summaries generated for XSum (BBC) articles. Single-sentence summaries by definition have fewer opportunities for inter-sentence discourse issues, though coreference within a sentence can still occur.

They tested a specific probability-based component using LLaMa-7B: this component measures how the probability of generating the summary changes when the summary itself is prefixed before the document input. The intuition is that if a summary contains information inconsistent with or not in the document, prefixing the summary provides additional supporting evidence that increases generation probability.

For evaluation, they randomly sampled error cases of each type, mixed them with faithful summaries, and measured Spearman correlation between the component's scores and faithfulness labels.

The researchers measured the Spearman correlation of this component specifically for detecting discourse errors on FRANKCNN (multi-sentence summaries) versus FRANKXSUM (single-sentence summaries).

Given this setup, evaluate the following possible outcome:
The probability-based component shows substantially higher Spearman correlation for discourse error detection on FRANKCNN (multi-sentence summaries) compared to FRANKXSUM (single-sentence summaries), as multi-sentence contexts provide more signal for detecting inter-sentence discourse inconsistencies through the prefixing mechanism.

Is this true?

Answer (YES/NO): NO